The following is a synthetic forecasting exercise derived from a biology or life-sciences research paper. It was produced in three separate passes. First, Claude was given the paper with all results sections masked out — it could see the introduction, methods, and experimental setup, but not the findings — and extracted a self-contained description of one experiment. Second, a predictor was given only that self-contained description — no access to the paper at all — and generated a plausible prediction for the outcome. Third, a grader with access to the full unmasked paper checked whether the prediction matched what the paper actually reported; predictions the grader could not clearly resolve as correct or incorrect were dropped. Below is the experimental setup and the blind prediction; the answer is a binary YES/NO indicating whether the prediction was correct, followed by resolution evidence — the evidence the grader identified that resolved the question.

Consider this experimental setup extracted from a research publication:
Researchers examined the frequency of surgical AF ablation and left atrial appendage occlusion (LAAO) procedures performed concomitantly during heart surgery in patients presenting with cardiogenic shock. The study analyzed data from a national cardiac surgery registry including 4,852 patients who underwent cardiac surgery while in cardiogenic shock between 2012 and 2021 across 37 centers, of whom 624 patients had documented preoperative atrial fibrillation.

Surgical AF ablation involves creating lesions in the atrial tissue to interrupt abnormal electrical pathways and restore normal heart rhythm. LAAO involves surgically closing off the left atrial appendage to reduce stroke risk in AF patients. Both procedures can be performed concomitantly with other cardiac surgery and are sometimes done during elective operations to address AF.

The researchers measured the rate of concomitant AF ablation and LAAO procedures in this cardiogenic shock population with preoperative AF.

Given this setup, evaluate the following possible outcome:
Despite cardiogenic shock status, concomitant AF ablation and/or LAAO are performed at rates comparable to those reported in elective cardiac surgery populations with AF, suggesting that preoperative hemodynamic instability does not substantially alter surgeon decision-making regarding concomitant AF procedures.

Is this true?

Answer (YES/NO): NO